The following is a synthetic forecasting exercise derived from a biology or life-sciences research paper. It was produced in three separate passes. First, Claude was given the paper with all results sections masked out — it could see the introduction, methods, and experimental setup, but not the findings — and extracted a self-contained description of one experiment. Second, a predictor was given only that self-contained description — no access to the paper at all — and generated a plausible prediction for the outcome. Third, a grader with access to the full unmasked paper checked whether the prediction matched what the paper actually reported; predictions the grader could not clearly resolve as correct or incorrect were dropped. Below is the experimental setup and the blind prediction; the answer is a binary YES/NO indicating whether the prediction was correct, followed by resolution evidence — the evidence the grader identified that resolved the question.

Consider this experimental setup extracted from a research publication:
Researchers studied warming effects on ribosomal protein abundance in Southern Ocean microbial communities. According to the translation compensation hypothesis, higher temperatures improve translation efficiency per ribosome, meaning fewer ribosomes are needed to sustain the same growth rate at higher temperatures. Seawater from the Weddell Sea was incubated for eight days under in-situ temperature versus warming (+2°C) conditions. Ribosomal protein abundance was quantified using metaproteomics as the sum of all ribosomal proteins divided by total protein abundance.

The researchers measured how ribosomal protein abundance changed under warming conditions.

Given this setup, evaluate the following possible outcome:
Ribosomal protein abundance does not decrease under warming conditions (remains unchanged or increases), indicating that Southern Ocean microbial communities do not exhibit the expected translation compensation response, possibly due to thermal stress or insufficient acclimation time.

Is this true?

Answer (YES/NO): NO